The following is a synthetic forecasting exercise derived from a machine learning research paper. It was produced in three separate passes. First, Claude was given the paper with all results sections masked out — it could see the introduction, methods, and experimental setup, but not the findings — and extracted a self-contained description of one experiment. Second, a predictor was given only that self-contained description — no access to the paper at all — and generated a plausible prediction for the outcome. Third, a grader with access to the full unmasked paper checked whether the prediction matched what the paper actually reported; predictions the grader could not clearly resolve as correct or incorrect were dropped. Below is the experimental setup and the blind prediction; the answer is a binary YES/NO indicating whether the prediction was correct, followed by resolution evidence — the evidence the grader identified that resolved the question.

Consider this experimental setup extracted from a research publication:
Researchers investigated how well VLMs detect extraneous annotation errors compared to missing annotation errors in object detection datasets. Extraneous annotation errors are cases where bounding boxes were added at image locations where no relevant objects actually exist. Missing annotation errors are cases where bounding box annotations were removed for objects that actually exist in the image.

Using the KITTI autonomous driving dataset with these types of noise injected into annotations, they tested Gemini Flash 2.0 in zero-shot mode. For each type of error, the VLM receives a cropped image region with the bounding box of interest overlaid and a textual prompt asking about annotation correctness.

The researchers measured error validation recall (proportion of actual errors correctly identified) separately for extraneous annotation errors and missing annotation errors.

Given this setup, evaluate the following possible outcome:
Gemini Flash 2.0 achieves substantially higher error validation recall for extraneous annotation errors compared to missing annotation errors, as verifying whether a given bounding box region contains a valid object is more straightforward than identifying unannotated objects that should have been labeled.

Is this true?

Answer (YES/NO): YES